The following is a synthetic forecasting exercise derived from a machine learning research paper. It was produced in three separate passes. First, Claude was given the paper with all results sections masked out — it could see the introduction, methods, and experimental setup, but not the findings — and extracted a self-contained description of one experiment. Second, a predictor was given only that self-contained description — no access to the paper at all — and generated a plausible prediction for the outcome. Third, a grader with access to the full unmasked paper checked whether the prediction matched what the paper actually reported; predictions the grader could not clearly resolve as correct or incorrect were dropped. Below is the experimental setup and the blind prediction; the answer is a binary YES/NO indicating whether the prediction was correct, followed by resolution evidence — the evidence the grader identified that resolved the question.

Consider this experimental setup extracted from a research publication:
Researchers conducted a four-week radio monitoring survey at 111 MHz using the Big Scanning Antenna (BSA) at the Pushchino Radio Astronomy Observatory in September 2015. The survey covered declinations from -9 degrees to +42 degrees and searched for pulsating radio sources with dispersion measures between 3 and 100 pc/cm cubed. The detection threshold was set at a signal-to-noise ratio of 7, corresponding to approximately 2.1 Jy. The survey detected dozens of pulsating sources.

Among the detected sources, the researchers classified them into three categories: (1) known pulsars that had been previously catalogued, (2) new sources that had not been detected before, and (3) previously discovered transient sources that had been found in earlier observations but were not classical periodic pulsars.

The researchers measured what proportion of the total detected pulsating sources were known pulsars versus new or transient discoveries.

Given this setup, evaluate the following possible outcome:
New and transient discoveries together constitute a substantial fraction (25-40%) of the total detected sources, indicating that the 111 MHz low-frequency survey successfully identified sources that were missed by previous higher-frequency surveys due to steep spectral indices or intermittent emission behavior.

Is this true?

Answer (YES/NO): NO